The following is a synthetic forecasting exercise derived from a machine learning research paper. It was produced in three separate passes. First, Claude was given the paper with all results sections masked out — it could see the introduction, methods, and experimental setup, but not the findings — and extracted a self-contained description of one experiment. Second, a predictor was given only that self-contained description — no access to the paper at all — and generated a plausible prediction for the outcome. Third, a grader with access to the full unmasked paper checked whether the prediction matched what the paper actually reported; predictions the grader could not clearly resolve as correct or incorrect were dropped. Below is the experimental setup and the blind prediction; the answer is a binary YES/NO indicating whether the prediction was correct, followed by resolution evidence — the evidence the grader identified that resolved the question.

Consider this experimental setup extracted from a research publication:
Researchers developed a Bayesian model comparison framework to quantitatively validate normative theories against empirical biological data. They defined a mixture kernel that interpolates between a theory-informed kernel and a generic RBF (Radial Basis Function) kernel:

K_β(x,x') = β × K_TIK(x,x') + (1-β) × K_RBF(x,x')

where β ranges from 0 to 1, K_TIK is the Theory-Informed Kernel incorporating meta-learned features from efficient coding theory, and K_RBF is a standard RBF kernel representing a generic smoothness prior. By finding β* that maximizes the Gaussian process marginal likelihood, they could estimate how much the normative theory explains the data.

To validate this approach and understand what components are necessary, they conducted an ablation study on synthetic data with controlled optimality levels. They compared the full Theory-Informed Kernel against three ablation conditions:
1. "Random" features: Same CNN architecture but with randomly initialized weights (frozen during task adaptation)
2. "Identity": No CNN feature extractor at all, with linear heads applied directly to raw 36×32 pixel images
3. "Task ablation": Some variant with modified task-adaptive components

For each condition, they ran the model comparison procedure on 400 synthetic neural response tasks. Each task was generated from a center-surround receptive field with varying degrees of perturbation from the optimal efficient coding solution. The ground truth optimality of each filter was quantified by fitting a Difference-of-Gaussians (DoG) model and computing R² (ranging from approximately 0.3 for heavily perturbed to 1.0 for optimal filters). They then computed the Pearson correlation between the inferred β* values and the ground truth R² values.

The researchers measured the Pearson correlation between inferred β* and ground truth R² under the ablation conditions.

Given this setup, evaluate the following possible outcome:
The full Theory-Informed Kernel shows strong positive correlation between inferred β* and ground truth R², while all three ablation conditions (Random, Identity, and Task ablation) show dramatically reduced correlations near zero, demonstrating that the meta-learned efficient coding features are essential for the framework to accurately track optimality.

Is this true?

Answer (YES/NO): NO